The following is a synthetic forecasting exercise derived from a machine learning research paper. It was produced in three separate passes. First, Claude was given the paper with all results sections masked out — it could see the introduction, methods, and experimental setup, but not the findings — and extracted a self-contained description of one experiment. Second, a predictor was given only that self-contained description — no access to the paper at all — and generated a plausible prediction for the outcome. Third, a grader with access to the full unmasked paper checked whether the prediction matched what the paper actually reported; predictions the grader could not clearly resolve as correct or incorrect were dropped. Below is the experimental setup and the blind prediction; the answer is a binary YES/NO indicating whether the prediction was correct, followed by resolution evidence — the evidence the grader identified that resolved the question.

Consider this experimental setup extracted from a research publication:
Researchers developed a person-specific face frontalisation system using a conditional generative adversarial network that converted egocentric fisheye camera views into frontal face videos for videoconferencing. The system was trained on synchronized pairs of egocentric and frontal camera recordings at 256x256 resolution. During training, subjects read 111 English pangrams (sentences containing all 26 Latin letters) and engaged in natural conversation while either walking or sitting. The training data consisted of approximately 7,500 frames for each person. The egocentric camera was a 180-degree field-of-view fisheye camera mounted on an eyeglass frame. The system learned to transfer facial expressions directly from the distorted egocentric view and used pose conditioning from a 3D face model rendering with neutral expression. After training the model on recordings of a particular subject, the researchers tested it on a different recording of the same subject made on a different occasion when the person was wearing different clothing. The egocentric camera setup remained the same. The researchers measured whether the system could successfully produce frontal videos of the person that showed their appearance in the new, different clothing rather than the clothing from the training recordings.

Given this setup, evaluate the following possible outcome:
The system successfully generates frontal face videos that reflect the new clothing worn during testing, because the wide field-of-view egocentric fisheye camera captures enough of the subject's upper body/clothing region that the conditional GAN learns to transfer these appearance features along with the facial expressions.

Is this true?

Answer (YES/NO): NO